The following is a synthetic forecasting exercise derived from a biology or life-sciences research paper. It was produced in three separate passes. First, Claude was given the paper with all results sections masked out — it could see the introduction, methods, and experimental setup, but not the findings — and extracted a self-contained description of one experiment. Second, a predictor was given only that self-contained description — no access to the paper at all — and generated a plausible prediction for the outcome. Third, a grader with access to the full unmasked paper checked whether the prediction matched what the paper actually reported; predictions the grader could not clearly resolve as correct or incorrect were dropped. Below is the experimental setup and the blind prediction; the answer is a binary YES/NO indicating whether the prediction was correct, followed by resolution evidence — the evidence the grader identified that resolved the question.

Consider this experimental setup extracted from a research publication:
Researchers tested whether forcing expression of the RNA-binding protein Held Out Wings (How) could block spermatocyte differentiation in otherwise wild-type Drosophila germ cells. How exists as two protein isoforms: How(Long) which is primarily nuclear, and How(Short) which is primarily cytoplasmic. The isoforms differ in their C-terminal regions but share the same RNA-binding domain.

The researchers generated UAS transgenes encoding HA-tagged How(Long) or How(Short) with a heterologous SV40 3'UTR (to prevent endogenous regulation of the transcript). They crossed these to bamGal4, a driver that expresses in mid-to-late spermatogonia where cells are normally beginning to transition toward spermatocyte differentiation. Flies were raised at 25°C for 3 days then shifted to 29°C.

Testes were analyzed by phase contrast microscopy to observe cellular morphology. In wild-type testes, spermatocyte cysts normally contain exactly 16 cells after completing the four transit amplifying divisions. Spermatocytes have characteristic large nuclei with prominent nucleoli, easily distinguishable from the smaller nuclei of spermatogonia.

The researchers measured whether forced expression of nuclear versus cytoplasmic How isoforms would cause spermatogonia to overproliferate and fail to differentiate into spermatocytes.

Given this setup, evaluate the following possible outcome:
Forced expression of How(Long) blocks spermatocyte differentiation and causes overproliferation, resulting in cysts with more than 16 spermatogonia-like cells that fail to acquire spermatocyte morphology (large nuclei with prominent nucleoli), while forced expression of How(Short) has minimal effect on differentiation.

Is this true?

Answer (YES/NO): YES